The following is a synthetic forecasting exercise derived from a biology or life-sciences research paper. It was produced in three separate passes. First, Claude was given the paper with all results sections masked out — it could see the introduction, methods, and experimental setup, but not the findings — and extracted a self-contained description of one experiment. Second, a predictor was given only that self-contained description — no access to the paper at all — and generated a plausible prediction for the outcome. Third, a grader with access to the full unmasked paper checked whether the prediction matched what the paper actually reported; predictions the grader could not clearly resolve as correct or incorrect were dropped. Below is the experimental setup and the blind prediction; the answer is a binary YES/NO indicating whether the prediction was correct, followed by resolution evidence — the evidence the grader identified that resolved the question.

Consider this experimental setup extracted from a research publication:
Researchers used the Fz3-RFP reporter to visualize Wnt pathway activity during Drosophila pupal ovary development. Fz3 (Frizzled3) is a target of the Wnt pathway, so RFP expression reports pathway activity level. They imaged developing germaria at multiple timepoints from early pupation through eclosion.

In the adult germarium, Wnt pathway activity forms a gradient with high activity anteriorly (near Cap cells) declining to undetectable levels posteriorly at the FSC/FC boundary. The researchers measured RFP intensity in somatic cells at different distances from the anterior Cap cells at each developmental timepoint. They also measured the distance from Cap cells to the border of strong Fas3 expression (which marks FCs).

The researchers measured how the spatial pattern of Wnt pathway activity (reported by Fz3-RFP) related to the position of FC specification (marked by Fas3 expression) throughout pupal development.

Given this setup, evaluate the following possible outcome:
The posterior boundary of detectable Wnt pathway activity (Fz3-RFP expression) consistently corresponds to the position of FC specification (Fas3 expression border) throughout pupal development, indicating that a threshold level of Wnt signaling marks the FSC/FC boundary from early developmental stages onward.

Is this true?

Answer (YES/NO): YES